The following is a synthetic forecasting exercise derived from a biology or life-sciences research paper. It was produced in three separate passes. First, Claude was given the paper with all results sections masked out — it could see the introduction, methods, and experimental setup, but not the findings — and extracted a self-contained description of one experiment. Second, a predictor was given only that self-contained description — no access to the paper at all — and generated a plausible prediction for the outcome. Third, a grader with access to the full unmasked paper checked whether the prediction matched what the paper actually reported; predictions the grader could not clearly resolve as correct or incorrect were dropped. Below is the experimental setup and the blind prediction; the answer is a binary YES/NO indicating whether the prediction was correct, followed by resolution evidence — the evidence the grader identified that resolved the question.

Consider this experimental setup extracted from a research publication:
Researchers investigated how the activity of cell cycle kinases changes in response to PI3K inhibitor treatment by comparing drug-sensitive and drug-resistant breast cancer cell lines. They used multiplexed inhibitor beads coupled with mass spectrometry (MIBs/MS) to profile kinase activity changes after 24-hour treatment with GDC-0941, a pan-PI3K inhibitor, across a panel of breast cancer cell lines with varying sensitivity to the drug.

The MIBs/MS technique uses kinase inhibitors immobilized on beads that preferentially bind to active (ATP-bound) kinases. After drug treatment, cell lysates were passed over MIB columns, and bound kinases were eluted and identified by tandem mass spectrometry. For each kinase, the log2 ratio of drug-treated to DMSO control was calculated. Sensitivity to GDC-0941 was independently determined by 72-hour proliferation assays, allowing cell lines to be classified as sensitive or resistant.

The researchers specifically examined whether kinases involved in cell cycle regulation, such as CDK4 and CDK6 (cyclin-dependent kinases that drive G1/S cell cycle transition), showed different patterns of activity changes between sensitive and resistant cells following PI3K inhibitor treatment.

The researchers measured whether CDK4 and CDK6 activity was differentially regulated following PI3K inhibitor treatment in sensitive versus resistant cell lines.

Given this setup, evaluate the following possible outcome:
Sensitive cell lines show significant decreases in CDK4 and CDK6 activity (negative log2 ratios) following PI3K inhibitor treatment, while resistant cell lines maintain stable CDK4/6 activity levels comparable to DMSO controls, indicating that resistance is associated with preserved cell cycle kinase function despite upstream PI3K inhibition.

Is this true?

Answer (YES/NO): NO